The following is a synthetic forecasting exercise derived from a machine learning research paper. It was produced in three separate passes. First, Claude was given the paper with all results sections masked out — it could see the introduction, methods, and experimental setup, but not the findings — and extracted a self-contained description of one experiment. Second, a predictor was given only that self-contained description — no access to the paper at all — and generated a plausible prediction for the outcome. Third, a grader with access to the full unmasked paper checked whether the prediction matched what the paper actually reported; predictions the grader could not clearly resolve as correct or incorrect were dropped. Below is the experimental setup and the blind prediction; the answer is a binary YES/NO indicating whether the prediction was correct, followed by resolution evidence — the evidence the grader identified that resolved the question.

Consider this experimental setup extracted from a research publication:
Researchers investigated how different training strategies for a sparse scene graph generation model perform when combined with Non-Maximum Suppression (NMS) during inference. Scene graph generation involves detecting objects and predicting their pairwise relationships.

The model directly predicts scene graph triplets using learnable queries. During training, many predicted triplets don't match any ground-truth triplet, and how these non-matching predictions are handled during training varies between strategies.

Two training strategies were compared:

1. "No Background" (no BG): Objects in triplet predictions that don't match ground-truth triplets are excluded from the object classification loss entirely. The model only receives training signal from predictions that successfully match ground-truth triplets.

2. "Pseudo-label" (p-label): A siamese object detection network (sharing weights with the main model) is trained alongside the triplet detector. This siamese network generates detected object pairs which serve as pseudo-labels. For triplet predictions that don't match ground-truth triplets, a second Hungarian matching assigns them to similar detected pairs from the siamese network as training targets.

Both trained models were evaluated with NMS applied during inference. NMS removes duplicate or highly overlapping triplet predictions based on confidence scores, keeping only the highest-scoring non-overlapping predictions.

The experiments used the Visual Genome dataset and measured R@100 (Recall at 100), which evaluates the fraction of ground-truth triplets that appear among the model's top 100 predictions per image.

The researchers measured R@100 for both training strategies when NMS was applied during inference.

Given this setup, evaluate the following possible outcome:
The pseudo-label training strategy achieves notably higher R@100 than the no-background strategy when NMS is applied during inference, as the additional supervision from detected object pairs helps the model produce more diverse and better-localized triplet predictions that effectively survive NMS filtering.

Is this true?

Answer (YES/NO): NO